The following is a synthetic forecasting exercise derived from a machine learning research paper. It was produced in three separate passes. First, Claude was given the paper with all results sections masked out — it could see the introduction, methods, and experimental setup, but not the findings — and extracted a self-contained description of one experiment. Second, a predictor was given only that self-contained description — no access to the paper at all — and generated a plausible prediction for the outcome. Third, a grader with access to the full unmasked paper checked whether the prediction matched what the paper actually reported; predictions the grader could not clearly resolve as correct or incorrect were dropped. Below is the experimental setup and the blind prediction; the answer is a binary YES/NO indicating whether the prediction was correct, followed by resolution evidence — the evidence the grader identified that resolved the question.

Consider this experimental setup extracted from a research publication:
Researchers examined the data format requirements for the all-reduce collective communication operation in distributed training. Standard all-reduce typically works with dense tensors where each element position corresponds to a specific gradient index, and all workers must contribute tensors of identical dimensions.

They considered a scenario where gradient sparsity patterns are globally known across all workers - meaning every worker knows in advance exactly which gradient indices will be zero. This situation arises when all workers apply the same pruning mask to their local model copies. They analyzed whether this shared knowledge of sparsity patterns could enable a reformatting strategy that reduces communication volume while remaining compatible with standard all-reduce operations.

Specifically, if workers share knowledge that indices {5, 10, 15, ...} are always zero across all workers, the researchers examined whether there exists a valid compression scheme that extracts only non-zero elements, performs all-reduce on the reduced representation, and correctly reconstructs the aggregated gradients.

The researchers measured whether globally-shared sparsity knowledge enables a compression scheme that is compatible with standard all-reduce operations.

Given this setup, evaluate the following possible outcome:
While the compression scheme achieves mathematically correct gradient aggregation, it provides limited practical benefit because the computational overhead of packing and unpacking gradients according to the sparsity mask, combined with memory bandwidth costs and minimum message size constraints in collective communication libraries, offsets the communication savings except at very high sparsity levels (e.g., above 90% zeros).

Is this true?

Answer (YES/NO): NO